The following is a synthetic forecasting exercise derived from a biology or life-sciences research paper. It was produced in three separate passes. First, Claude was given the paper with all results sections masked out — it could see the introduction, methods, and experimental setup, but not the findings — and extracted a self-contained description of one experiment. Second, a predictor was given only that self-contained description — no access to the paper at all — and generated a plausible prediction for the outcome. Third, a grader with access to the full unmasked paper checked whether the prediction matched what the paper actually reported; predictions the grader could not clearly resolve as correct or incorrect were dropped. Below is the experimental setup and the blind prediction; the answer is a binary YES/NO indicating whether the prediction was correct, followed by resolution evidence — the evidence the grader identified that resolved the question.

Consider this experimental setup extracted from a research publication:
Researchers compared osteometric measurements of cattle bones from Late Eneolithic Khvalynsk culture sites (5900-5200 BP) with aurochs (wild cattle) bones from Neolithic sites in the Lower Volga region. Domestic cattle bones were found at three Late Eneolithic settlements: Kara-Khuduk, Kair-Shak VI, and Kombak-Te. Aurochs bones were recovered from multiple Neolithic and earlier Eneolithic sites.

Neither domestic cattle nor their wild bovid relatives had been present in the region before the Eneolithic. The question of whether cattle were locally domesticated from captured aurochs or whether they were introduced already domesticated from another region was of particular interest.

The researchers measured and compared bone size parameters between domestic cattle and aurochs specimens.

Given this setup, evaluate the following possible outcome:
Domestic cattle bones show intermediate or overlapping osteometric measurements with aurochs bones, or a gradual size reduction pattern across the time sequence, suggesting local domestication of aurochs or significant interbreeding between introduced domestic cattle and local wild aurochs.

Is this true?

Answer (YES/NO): NO